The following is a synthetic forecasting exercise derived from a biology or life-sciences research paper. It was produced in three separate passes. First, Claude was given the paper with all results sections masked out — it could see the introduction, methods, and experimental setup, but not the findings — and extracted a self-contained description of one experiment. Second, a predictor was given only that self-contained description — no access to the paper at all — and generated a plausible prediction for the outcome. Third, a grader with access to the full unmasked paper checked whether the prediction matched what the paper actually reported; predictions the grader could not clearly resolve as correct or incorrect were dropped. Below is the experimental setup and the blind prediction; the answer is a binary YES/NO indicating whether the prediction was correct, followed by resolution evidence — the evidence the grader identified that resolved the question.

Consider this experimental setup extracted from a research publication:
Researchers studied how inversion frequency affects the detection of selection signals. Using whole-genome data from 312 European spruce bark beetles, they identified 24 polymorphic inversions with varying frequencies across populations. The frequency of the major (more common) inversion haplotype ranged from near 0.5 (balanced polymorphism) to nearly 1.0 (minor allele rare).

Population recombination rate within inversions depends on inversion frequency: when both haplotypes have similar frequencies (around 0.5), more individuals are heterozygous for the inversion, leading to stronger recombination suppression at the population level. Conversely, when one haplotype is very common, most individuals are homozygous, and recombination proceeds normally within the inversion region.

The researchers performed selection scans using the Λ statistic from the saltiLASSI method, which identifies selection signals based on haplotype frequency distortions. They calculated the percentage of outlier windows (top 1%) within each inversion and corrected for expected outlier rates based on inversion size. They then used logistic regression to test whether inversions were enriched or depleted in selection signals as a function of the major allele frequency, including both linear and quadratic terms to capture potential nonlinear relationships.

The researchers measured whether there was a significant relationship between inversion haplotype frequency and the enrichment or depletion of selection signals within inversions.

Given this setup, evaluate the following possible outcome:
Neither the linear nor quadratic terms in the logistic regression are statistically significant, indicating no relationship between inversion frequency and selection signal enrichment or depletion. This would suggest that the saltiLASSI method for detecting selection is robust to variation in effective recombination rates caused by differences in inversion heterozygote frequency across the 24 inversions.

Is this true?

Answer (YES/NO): YES